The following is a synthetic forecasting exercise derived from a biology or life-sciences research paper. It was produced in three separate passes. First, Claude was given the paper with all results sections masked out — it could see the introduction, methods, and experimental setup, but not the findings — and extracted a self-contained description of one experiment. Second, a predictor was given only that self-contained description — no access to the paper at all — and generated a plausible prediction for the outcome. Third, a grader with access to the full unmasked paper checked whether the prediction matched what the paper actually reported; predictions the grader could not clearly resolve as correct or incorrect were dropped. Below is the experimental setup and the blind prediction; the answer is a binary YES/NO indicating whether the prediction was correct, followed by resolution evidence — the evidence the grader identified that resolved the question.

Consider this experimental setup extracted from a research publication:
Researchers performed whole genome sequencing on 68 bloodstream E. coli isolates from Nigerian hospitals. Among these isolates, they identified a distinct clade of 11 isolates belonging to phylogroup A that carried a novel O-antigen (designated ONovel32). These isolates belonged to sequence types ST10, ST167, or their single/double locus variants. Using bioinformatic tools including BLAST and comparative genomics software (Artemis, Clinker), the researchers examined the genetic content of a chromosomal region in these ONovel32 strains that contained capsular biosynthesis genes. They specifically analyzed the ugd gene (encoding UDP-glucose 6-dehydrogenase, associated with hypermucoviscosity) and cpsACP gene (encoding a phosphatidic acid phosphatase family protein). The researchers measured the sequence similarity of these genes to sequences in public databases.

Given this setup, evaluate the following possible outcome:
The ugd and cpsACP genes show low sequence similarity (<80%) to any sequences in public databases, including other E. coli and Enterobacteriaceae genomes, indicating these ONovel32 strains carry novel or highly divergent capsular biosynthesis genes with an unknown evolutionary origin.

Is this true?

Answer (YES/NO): NO